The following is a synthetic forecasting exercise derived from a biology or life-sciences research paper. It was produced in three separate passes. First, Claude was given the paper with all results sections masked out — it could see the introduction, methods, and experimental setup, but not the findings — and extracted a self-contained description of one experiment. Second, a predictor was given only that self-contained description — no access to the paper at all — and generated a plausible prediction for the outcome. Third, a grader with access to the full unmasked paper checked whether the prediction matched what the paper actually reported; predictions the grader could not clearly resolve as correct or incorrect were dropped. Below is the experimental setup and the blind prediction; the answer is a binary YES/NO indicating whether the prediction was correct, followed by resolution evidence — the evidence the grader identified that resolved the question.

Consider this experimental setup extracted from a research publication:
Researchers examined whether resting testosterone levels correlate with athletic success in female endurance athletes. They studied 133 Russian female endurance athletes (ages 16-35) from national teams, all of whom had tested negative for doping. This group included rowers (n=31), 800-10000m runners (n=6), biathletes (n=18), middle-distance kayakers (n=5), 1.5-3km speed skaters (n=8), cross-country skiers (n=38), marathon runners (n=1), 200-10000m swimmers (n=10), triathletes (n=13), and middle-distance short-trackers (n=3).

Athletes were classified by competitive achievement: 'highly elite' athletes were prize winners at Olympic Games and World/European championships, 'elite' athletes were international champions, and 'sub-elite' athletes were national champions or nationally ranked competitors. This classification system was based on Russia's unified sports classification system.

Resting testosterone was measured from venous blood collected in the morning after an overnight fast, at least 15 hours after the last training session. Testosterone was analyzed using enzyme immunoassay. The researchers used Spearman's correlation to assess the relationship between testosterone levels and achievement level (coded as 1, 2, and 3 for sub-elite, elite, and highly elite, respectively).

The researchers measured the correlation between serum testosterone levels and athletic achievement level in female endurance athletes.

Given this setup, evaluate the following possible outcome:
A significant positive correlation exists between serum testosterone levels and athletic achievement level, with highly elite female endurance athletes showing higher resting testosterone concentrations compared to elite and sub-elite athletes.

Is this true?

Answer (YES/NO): NO